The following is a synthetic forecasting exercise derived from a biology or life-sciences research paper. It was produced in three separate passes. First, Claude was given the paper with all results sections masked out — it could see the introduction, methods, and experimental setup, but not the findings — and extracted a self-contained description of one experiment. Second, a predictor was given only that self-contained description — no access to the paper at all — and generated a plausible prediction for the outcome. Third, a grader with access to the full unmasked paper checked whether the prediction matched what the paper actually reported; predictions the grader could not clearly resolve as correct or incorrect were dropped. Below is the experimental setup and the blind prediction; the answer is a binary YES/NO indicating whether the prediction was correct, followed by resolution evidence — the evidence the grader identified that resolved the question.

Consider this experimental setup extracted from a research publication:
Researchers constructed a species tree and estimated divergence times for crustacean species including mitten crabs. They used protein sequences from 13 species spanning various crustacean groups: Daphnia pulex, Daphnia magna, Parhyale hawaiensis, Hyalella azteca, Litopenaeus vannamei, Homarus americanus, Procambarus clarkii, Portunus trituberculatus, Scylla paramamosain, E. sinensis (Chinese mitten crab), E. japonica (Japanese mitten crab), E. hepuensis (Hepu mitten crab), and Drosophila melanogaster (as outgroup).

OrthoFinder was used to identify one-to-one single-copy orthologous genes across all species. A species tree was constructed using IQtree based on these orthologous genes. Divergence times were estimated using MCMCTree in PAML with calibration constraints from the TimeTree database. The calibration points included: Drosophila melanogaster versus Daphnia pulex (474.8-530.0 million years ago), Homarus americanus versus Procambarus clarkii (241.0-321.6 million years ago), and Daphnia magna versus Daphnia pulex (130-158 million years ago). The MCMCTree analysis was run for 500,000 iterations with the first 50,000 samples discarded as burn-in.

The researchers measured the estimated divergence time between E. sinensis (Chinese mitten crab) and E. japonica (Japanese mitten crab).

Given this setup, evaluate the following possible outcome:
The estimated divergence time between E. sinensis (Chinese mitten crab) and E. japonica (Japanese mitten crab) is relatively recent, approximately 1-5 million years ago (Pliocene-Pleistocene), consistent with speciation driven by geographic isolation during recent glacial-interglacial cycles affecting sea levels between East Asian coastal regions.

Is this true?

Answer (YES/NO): NO